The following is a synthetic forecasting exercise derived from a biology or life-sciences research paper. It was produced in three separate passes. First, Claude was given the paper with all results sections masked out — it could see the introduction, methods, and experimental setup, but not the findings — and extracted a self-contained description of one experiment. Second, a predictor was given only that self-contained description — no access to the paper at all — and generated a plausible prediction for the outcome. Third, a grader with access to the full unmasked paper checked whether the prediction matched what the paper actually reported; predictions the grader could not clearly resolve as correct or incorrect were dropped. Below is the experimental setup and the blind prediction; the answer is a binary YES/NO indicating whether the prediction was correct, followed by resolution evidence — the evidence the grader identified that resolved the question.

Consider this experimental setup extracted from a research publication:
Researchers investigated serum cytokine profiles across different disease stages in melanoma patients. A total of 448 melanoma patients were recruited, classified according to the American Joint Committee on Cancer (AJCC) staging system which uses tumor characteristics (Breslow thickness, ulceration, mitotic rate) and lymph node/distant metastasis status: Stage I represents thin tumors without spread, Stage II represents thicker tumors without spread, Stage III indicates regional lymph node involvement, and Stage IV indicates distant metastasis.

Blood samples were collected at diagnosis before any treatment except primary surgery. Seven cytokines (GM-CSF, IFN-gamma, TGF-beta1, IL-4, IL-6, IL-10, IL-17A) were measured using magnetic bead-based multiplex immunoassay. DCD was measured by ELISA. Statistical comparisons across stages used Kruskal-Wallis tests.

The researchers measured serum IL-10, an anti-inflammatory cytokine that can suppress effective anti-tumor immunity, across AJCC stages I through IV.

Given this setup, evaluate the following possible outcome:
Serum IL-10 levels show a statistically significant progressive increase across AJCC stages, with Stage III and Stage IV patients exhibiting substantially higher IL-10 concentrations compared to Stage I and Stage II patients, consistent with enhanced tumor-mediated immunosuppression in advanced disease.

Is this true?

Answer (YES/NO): NO